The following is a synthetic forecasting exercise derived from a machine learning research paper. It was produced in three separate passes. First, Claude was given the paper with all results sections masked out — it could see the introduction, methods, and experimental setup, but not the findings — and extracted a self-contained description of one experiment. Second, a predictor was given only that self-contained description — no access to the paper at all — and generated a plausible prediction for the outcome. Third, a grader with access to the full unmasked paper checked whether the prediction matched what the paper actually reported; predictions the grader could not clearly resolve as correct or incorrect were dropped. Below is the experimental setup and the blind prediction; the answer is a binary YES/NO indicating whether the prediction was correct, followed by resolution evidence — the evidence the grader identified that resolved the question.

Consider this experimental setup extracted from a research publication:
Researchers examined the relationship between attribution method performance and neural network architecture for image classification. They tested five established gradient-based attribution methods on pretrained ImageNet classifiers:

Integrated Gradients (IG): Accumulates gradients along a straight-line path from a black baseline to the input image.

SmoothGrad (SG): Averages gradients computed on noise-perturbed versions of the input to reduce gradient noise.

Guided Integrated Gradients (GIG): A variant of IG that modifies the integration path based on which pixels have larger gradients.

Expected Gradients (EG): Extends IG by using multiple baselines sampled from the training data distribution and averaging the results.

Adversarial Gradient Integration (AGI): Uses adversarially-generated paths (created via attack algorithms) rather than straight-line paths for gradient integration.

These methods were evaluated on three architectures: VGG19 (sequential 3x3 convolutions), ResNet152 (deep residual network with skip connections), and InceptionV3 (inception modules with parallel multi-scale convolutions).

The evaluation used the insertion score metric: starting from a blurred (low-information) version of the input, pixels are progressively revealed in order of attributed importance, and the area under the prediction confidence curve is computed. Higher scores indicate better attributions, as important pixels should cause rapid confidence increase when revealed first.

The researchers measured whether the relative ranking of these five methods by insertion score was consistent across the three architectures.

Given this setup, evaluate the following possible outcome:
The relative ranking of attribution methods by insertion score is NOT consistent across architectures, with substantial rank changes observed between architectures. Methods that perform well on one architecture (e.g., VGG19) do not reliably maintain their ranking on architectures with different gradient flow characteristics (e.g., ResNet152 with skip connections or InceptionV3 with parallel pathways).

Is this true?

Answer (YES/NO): NO